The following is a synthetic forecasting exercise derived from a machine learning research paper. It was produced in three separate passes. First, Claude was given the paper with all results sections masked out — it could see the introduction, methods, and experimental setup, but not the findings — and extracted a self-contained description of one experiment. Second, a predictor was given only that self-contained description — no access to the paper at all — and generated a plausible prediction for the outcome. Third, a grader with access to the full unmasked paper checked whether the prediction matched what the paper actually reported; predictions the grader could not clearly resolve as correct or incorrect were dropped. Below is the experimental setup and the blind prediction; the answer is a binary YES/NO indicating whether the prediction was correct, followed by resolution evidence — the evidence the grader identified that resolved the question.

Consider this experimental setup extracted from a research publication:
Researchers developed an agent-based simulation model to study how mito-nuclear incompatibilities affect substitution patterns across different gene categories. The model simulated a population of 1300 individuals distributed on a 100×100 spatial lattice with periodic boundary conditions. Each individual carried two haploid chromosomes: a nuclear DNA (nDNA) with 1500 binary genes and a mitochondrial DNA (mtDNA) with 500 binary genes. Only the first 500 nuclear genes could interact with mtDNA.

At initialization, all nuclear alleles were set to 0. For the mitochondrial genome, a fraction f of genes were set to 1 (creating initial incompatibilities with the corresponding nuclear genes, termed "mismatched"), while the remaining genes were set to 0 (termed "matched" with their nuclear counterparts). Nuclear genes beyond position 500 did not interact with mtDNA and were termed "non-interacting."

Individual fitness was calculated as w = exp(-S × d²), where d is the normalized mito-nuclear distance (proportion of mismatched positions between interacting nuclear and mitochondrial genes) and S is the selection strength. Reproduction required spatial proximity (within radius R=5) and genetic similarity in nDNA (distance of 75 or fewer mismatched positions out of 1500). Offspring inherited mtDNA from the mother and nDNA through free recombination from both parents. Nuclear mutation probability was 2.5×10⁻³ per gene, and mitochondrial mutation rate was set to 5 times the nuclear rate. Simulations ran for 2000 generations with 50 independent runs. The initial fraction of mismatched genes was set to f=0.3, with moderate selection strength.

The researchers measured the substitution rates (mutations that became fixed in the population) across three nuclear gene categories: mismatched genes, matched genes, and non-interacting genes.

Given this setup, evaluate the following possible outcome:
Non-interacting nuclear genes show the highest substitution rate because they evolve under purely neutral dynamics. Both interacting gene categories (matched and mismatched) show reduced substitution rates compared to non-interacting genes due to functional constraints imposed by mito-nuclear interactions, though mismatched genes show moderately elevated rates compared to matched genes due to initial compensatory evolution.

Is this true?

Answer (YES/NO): NO